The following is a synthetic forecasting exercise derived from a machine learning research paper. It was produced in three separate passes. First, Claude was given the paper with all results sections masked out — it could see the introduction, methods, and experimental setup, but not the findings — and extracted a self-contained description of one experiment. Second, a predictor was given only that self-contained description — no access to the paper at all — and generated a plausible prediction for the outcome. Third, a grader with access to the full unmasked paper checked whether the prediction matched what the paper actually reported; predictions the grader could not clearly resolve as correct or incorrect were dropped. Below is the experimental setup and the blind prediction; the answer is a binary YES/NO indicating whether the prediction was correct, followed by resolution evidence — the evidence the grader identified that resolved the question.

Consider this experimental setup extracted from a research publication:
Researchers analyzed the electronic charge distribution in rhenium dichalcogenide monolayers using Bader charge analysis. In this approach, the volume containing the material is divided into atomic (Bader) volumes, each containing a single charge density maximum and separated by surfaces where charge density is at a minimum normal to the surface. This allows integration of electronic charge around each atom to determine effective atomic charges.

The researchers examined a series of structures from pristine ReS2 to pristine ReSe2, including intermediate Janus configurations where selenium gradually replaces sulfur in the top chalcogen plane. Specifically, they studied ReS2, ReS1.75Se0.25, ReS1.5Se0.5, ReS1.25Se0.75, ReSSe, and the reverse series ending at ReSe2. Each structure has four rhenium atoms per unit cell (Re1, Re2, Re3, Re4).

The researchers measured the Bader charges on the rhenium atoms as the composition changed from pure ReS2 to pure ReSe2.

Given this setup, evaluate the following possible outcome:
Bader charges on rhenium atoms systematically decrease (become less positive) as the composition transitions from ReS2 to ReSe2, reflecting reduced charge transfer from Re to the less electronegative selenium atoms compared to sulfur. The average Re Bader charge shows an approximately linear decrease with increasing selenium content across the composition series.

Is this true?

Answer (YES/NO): NO